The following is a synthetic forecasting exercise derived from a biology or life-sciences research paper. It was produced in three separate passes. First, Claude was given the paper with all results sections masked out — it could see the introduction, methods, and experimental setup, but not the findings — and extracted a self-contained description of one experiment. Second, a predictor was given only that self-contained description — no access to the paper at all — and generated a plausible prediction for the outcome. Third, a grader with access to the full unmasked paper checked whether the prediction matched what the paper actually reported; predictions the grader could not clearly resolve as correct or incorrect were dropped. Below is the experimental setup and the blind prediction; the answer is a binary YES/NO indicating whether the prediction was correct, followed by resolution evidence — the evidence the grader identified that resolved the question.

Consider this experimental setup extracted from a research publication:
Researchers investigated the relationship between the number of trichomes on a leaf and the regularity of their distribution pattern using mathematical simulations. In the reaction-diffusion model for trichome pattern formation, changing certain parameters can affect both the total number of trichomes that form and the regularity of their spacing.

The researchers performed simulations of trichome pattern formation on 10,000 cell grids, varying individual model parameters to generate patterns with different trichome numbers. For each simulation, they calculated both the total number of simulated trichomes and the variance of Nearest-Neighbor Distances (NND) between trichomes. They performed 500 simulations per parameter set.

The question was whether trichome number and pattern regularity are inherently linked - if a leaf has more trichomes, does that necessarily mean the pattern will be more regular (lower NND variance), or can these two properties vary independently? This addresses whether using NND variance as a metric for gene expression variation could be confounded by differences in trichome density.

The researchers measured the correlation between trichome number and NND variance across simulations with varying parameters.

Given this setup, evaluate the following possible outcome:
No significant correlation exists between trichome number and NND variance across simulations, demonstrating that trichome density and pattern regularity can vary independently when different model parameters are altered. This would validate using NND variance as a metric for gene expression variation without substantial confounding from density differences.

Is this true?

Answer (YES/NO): YES